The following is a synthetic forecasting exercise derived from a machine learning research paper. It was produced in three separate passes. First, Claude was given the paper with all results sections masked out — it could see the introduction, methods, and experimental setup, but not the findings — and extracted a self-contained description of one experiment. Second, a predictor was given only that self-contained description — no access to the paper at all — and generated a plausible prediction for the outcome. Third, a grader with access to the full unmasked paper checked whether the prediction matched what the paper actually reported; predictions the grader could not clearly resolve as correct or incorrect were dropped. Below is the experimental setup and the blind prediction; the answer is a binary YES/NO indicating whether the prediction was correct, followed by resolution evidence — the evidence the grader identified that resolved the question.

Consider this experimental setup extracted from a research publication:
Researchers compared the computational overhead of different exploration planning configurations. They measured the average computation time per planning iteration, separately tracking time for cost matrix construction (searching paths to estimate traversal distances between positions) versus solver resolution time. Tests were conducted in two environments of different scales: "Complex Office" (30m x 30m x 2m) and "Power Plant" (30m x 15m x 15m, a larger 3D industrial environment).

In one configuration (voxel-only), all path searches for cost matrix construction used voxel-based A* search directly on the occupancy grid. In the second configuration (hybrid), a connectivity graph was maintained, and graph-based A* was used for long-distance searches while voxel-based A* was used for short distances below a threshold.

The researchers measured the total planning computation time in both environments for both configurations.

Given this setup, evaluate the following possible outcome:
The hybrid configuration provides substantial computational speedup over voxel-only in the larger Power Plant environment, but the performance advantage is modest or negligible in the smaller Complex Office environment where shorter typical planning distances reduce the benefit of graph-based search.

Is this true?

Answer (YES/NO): NO